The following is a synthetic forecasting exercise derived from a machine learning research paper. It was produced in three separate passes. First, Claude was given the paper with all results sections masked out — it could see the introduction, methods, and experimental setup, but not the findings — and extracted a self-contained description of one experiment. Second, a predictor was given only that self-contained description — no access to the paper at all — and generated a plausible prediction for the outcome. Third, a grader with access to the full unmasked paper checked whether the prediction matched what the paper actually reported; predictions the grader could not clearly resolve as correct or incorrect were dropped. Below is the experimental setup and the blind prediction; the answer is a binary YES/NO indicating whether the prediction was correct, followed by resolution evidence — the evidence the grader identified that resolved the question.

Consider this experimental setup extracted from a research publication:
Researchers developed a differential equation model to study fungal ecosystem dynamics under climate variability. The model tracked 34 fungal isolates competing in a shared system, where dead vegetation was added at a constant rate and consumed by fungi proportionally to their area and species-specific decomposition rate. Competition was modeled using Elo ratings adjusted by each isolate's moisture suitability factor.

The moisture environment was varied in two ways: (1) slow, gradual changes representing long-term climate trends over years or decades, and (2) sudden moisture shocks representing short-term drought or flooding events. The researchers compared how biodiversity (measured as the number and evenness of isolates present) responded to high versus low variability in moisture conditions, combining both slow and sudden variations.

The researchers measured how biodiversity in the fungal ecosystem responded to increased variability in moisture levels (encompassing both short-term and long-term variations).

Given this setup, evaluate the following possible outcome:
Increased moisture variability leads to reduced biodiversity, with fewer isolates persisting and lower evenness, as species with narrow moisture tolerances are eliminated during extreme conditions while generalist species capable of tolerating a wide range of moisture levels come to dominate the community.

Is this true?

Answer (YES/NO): NO